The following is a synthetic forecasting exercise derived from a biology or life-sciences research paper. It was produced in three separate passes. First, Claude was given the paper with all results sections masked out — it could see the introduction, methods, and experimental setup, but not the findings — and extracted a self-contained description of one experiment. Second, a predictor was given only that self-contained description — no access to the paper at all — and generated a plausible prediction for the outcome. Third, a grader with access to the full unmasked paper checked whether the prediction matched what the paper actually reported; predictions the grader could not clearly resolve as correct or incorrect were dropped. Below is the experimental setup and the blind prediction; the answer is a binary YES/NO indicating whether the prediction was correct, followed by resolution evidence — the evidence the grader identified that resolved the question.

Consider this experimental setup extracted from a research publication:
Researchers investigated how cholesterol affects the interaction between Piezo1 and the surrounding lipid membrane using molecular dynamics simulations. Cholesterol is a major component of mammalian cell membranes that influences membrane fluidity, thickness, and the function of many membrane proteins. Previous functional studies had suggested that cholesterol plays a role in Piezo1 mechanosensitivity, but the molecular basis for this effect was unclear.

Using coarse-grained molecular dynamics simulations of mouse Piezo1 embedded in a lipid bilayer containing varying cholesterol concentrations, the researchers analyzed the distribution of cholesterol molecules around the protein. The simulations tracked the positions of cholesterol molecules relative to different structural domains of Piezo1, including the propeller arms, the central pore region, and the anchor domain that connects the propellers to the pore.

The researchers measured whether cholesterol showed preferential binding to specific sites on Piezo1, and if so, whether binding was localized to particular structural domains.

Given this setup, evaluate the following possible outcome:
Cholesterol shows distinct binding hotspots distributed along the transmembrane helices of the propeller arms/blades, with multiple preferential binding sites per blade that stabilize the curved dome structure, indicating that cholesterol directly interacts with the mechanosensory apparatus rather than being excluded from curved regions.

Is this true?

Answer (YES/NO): NO